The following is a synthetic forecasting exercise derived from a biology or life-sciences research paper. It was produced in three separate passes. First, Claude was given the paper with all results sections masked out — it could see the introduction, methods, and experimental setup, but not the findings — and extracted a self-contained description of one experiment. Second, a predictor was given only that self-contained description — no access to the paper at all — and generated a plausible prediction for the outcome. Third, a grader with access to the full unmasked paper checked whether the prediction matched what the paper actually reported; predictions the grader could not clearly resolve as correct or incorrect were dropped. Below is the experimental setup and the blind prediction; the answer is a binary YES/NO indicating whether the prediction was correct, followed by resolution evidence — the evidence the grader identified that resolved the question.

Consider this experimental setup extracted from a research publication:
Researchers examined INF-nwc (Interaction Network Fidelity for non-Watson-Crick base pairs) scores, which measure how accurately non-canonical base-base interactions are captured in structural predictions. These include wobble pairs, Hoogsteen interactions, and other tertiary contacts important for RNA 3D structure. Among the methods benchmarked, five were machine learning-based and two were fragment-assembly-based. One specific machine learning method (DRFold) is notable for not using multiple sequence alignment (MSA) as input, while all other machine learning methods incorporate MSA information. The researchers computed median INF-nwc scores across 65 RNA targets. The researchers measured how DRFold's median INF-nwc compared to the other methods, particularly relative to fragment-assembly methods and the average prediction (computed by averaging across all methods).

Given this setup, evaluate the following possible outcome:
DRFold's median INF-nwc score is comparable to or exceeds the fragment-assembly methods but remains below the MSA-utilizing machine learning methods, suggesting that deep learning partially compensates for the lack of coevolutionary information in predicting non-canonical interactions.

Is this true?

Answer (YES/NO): NO